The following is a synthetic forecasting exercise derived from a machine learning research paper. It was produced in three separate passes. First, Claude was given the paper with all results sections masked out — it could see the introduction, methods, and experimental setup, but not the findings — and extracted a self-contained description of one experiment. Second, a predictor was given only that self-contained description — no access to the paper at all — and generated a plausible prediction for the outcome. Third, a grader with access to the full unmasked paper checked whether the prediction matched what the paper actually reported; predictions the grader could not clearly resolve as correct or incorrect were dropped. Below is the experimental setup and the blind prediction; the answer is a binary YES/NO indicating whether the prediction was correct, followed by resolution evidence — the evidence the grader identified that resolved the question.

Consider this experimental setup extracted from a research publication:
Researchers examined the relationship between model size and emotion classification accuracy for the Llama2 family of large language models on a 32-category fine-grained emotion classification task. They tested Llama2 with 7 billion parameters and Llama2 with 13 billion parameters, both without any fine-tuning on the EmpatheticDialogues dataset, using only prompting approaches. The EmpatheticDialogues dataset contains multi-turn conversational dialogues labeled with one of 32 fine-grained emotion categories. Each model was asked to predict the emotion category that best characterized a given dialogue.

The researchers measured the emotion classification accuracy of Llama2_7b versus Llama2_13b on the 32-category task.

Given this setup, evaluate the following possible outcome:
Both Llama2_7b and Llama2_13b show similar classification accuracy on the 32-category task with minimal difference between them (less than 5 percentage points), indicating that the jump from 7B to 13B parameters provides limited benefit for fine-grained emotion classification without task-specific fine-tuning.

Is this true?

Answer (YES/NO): YES